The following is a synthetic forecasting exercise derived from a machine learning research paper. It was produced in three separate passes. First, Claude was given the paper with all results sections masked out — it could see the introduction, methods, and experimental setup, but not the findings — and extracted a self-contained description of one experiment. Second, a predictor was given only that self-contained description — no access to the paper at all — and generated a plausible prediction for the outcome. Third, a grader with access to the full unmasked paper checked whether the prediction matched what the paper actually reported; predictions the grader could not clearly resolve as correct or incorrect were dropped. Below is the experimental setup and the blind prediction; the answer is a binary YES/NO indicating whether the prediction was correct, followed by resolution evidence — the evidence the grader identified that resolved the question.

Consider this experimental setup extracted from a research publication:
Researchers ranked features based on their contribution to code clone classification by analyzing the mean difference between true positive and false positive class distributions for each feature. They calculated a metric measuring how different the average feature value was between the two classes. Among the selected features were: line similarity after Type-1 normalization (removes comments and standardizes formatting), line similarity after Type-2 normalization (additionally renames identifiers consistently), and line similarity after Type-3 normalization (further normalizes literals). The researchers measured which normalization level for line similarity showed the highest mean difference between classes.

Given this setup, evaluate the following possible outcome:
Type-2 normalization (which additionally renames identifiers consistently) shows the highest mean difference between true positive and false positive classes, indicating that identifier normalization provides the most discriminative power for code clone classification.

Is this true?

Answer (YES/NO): NO